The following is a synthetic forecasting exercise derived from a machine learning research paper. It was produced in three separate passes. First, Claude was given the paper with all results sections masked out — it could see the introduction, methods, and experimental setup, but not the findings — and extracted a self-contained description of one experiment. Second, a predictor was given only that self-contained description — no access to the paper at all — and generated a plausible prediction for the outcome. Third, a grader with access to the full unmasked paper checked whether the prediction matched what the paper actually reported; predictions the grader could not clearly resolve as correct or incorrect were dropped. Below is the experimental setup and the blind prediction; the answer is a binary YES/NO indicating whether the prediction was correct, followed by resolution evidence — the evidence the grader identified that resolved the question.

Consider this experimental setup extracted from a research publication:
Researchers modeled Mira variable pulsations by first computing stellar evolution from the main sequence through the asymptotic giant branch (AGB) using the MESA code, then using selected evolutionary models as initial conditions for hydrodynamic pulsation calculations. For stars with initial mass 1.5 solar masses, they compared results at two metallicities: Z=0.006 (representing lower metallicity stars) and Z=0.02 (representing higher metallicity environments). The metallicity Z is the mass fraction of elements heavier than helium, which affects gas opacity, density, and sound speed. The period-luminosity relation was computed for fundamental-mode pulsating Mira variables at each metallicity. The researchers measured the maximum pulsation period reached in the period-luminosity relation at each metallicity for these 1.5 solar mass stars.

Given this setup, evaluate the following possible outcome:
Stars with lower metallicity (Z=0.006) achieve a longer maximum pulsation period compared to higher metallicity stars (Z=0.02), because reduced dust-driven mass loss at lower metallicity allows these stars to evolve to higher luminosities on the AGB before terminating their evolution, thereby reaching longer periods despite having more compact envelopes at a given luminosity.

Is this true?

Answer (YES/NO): NO